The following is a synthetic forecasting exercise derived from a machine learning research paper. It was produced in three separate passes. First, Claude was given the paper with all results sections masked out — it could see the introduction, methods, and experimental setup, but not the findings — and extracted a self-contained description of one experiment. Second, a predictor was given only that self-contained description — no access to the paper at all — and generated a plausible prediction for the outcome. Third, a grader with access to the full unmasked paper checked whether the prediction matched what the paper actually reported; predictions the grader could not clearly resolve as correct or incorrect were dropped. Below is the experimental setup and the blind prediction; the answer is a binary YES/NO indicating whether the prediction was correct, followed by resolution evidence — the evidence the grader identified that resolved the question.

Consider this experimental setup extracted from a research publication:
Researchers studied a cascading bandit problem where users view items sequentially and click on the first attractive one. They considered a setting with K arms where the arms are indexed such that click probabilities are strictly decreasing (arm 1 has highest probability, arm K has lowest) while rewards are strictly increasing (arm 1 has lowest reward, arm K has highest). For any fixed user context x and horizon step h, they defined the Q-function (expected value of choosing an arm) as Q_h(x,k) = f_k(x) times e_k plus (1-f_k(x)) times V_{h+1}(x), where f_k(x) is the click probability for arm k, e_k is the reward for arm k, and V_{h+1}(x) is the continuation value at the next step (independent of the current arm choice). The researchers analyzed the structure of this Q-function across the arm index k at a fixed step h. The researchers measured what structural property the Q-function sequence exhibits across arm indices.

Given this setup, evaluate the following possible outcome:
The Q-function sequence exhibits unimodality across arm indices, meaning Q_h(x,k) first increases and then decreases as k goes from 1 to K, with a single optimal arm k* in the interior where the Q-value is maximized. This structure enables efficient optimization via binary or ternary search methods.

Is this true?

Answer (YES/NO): YES